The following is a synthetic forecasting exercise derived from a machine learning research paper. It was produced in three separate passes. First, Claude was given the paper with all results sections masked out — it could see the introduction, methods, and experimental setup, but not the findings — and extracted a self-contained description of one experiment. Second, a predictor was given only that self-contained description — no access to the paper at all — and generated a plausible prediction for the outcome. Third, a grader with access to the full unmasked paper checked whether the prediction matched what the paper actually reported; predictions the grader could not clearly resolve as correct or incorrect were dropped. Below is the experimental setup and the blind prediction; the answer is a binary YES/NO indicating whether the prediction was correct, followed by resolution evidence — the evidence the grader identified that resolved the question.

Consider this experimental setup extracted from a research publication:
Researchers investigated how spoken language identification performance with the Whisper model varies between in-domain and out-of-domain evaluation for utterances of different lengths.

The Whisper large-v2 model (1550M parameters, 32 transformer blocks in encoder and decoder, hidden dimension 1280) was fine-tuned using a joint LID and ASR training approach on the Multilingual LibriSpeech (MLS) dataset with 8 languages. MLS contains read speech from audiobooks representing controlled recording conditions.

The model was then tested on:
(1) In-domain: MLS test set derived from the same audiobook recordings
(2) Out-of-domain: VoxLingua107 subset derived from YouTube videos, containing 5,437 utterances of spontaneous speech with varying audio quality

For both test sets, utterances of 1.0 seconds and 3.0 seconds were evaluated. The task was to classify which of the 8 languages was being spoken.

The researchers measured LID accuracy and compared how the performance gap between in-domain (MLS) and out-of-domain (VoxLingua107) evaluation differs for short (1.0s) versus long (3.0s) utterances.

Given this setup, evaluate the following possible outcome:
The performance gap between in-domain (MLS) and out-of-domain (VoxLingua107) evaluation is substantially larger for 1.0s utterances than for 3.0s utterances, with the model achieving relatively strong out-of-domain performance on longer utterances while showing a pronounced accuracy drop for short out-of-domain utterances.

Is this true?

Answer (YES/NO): YES